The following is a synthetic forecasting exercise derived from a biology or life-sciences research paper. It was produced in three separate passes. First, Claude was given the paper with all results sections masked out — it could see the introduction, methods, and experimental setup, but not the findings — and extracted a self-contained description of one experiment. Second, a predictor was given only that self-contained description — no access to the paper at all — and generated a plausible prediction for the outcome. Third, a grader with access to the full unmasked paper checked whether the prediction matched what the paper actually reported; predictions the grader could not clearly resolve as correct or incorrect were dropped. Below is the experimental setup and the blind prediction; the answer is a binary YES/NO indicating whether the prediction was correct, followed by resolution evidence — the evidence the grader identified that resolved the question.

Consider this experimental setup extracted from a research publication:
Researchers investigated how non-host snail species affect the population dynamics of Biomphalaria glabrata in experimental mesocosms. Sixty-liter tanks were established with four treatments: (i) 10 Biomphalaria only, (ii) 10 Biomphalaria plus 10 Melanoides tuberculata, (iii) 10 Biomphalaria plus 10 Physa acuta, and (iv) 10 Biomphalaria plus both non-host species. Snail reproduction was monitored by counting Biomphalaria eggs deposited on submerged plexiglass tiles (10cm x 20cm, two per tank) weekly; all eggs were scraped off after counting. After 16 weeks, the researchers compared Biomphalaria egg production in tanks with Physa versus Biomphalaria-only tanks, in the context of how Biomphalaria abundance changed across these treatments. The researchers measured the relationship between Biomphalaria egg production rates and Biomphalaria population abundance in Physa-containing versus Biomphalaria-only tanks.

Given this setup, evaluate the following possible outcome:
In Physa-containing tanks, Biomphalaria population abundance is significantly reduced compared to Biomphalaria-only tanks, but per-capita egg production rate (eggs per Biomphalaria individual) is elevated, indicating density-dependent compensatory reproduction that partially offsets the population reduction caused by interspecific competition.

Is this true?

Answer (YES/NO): NO